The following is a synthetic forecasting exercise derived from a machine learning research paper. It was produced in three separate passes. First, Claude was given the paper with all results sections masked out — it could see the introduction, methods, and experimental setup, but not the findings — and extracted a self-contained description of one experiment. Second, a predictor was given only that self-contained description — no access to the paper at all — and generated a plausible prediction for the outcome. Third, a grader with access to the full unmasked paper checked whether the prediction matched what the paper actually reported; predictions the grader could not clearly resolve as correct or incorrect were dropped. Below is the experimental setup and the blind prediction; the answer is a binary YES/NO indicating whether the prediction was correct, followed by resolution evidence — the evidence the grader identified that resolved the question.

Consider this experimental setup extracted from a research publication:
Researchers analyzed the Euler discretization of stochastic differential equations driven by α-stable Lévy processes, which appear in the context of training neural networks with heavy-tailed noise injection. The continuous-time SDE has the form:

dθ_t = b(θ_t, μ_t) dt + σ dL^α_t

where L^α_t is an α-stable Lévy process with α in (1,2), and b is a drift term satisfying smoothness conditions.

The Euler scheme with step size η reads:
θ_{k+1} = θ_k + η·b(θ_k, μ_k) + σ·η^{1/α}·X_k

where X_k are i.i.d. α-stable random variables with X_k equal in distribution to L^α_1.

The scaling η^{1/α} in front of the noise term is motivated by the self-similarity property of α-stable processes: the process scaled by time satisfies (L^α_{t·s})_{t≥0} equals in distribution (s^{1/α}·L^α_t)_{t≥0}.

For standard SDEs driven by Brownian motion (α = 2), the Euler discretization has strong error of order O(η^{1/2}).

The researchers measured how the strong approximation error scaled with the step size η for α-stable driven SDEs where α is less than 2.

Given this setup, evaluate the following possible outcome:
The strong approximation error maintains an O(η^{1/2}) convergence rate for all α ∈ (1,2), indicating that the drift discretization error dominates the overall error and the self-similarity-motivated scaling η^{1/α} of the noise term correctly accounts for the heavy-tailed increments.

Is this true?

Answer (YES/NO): NO